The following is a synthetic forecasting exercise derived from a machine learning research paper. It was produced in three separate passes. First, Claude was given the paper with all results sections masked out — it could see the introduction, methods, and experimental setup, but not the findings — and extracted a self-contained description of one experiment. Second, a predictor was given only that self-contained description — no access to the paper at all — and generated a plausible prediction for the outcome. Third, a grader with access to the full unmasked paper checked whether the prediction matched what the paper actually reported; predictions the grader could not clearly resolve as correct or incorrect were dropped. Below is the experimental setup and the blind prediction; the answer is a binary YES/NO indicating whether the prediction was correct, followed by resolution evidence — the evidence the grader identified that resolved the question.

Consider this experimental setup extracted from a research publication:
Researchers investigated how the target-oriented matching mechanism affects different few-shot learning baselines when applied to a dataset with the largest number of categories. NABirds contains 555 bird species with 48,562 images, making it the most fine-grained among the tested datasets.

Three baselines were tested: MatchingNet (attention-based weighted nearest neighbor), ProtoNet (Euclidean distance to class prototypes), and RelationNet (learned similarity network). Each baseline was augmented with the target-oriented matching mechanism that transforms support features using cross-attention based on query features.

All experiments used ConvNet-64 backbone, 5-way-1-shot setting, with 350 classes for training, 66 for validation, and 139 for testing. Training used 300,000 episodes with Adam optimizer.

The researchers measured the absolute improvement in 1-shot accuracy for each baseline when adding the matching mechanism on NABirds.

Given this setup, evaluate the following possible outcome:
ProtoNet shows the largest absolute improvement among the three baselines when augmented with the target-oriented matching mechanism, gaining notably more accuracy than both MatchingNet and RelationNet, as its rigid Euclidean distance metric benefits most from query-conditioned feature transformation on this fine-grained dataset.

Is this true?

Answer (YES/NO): YES